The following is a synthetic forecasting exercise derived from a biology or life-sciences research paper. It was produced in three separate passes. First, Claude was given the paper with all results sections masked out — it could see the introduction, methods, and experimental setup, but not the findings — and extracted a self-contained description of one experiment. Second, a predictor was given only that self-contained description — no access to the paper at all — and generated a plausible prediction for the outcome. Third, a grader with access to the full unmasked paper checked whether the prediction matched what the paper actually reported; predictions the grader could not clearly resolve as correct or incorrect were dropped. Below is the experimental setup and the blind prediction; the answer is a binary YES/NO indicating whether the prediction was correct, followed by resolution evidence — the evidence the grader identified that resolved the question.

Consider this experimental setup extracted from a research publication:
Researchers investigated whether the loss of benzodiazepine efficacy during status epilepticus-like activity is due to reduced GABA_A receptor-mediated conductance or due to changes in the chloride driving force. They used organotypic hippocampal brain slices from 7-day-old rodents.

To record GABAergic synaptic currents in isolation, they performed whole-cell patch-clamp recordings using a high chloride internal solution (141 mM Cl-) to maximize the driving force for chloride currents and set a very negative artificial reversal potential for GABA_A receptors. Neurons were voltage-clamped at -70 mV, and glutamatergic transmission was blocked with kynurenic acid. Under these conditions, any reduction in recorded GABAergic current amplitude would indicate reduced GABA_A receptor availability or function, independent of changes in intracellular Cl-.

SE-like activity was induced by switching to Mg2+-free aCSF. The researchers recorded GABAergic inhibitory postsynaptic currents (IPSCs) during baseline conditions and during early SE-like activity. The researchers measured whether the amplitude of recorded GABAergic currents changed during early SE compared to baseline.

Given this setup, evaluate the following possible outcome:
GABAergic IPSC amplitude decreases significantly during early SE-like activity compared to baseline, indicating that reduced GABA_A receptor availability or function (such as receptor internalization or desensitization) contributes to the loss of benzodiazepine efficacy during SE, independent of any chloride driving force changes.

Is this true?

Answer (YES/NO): YES